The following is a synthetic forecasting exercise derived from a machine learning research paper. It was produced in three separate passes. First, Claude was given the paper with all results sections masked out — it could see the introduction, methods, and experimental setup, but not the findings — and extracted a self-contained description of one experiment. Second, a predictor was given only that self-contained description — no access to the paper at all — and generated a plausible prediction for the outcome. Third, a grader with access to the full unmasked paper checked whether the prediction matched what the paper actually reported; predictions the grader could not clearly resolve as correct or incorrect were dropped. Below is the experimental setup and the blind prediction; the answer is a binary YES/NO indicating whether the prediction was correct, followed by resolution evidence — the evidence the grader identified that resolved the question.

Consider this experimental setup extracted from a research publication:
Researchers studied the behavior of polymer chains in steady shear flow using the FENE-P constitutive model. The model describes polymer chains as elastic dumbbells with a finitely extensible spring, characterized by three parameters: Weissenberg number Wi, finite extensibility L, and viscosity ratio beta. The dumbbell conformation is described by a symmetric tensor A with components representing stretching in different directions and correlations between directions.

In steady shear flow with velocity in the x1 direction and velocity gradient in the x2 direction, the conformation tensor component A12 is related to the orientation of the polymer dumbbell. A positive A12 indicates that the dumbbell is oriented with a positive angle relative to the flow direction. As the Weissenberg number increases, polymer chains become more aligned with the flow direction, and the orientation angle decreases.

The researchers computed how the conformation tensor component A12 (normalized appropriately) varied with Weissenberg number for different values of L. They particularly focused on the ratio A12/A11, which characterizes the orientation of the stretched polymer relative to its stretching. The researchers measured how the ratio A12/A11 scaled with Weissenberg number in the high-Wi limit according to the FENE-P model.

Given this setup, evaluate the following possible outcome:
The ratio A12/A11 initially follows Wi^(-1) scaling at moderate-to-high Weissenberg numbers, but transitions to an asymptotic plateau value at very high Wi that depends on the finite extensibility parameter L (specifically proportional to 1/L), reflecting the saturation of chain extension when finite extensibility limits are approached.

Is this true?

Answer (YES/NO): NO